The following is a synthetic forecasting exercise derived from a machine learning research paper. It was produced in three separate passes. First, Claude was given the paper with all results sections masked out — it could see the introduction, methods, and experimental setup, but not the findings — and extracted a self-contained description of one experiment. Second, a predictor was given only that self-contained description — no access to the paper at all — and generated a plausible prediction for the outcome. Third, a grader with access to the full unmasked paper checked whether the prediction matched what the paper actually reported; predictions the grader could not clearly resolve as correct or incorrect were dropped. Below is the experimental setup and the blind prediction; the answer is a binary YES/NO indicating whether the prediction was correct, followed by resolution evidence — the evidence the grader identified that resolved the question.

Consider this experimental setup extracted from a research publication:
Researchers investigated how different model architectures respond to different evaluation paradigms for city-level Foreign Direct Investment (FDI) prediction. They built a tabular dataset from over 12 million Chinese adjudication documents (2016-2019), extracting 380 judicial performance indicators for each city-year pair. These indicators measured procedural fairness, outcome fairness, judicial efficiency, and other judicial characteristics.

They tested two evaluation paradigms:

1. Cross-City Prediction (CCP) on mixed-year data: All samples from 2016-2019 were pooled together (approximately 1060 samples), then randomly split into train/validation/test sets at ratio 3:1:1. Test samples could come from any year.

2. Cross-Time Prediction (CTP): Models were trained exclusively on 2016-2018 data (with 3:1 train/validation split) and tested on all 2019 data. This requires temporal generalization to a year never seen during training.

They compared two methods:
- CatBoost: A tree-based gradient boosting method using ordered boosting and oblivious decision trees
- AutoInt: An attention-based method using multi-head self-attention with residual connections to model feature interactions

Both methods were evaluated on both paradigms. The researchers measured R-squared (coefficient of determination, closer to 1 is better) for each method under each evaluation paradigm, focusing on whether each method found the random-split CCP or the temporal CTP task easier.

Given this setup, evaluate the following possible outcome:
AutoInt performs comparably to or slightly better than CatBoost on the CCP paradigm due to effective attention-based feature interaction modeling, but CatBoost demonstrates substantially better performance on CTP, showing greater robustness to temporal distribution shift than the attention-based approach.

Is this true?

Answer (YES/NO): NO